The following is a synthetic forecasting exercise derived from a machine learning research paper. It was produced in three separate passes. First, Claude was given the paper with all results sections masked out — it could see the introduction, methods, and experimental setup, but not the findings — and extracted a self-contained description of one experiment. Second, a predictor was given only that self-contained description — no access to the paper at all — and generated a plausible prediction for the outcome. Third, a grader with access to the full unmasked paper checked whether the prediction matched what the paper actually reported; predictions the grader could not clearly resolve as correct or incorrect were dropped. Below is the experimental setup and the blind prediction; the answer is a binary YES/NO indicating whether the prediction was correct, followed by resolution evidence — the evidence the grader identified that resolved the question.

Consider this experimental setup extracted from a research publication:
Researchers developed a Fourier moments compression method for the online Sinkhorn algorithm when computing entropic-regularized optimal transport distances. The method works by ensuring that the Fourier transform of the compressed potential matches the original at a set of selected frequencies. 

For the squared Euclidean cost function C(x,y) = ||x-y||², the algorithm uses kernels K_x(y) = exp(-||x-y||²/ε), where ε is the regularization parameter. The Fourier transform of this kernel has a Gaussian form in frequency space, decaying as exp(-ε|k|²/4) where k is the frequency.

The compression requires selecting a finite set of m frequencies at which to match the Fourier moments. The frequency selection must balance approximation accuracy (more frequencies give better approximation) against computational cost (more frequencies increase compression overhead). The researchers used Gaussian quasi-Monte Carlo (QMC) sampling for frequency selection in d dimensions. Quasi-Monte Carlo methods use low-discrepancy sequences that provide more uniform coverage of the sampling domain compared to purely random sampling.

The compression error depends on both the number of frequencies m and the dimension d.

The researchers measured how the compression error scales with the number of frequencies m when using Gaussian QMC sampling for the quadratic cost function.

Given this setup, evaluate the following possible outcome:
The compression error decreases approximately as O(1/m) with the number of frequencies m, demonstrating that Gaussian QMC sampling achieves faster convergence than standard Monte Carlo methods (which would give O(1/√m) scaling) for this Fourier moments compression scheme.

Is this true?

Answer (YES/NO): NO